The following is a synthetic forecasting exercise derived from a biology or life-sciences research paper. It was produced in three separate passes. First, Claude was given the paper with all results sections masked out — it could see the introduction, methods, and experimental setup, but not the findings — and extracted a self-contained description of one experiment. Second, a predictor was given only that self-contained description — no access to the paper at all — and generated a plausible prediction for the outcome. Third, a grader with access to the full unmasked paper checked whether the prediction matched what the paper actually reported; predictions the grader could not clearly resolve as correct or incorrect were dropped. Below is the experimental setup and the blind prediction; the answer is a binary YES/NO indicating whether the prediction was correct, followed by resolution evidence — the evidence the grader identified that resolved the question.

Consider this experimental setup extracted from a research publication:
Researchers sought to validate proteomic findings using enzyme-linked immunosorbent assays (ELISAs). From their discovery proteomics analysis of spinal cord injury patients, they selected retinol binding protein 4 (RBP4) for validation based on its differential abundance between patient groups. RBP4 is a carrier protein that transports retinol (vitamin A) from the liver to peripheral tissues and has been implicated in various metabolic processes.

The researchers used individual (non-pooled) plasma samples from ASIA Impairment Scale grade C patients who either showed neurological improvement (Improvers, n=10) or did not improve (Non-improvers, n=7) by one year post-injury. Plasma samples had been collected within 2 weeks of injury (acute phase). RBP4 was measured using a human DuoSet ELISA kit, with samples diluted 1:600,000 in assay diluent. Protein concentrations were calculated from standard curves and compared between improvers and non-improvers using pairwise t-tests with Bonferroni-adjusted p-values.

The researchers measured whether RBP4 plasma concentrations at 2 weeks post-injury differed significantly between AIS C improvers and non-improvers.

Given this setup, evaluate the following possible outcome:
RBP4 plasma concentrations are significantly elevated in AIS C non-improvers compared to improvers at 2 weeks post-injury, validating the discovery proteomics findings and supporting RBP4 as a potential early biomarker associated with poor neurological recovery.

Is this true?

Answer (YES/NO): NO